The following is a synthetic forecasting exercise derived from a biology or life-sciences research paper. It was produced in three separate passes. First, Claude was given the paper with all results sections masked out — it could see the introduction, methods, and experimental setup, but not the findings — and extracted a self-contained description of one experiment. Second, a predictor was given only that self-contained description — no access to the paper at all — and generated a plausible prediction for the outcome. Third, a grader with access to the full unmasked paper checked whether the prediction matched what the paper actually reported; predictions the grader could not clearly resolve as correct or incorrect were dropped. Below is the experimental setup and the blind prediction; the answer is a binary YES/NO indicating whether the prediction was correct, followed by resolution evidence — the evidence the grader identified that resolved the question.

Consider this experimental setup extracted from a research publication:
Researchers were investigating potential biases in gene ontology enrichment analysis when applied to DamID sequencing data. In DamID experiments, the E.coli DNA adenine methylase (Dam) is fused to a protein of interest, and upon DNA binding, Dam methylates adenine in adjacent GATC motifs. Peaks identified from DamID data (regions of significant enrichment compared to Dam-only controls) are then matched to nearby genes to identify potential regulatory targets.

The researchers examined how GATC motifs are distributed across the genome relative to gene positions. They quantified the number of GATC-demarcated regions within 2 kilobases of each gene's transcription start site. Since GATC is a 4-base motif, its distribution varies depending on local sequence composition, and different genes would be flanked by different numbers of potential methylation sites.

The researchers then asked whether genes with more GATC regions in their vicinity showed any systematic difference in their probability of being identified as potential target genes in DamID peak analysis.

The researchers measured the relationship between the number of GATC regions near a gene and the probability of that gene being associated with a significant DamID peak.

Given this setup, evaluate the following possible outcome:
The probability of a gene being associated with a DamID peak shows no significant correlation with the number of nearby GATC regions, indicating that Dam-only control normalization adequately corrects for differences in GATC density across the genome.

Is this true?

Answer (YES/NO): NO